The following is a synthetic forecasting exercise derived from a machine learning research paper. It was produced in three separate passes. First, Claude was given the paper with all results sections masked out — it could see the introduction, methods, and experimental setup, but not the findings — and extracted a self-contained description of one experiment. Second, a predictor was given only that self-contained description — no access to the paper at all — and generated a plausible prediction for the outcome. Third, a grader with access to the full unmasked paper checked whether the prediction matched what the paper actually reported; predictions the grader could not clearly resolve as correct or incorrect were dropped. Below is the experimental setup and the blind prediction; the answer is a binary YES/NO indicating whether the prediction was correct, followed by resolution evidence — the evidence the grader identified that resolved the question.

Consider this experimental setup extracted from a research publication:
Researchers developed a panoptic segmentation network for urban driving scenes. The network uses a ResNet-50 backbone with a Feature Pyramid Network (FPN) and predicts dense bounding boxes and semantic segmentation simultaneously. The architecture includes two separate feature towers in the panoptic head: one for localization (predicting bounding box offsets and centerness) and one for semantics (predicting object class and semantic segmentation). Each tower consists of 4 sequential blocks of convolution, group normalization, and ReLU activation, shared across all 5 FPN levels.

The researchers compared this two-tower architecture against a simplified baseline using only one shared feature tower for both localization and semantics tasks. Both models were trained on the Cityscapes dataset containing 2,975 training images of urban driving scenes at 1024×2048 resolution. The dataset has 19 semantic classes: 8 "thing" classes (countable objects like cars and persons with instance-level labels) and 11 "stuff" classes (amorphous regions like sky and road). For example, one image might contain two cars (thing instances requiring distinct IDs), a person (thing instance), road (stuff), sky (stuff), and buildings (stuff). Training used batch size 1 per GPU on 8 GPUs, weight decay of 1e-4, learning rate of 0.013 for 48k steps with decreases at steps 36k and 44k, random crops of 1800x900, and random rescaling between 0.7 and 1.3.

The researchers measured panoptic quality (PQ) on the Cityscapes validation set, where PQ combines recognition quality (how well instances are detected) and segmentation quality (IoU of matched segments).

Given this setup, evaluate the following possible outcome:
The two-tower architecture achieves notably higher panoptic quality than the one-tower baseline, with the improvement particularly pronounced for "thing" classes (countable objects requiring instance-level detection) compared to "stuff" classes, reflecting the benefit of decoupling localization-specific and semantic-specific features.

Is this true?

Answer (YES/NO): NO